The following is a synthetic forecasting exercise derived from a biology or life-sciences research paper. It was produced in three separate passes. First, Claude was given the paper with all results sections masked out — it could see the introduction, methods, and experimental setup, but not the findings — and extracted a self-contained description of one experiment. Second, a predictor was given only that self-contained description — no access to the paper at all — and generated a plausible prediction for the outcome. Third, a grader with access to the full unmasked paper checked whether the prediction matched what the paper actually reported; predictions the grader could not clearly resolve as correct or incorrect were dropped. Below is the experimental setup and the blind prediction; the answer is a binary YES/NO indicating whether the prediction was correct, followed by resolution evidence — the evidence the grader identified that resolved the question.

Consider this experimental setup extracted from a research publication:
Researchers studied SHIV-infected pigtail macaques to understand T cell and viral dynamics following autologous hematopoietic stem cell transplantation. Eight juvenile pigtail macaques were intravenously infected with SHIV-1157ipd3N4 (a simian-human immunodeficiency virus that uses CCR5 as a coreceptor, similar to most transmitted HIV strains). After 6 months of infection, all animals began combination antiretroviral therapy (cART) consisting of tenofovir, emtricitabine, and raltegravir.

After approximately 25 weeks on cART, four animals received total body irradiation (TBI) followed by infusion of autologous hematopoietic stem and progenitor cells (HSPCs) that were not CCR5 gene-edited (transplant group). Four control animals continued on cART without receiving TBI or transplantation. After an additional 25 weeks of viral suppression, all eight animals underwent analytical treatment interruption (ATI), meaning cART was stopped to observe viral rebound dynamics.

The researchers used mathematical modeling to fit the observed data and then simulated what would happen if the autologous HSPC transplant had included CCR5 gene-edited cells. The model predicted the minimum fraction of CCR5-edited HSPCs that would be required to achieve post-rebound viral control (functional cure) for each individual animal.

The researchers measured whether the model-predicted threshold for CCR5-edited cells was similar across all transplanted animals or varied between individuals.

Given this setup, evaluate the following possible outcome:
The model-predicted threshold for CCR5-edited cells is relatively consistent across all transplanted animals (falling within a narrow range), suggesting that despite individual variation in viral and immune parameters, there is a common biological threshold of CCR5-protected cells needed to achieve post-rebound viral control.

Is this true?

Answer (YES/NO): NO